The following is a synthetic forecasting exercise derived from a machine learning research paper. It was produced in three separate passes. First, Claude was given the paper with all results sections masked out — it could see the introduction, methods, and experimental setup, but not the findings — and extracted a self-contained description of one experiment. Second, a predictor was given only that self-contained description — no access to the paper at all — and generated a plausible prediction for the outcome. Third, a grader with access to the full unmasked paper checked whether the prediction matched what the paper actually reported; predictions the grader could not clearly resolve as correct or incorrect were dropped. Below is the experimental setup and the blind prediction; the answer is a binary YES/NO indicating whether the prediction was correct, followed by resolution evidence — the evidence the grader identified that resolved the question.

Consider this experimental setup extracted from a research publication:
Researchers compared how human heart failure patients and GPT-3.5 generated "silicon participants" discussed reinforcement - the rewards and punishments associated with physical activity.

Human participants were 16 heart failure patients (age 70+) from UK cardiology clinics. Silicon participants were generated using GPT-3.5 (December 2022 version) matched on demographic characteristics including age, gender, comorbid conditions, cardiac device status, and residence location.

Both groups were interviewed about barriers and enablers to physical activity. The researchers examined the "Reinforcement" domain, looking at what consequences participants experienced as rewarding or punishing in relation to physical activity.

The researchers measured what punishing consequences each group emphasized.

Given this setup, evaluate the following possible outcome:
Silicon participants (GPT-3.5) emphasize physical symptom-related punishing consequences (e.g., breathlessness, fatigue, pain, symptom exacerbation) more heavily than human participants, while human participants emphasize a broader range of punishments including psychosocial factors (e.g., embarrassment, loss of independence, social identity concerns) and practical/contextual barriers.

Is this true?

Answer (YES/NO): NO